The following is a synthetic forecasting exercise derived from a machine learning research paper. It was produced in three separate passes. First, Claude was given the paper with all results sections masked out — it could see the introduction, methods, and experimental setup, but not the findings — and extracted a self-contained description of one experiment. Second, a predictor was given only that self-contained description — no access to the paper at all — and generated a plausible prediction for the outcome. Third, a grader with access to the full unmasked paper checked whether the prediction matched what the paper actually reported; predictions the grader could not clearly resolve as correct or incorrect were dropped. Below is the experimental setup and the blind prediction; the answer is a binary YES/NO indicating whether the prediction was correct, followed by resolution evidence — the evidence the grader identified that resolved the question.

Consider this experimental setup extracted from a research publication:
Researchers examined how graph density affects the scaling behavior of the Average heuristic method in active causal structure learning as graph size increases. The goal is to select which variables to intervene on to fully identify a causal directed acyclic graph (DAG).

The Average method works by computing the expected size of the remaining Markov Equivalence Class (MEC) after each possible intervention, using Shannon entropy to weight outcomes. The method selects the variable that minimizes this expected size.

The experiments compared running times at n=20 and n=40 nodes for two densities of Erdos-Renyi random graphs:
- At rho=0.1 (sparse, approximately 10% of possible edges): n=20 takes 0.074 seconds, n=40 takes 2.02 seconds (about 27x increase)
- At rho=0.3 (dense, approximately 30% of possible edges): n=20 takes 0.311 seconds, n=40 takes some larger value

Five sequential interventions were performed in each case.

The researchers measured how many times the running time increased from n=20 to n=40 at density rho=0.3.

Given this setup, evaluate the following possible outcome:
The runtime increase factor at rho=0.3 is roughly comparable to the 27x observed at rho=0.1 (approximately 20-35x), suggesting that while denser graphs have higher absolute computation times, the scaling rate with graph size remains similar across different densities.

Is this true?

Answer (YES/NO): NO